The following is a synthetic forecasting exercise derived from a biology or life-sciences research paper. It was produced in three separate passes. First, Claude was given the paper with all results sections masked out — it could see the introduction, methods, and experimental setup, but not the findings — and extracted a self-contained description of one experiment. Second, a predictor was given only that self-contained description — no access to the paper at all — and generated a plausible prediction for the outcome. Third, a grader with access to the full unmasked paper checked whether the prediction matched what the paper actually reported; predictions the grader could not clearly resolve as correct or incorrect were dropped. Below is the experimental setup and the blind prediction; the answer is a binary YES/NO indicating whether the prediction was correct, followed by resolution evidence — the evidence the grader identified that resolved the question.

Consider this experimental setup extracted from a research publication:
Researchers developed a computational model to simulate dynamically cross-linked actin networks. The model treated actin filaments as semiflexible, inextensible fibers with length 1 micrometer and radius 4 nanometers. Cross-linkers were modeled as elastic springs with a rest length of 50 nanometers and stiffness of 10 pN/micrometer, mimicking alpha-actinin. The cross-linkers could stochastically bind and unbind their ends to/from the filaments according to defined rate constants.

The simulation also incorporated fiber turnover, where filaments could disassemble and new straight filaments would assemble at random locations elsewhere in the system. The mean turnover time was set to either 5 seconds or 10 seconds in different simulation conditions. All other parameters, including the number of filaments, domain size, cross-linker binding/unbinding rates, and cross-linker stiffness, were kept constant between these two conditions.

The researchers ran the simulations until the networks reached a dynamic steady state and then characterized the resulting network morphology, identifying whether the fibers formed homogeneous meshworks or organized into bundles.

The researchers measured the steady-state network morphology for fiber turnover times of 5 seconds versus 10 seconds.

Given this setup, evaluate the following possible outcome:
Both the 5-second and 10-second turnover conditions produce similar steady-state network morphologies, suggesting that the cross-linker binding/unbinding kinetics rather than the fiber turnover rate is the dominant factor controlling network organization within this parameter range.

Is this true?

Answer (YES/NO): NO